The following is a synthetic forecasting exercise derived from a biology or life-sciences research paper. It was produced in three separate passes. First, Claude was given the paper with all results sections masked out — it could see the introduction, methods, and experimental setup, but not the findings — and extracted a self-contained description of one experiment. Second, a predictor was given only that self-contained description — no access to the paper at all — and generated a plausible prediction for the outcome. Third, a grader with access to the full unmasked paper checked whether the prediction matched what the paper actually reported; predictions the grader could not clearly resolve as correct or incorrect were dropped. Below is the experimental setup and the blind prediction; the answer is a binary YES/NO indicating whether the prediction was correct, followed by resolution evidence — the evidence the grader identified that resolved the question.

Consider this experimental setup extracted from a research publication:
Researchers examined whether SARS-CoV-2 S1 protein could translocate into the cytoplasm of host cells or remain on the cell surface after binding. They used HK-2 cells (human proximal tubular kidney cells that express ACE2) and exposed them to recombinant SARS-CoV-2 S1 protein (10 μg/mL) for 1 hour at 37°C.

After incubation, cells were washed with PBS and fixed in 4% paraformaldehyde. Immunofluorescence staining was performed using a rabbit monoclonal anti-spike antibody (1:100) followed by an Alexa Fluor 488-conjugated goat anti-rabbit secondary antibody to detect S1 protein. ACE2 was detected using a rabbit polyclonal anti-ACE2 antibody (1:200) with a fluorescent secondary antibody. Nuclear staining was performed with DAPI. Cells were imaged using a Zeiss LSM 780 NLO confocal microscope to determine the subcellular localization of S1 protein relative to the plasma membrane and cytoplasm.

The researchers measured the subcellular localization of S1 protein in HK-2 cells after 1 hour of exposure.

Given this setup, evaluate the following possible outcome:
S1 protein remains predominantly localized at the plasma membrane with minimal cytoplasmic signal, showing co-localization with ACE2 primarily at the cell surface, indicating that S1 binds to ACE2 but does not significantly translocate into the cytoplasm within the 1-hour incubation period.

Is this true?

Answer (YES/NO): NO